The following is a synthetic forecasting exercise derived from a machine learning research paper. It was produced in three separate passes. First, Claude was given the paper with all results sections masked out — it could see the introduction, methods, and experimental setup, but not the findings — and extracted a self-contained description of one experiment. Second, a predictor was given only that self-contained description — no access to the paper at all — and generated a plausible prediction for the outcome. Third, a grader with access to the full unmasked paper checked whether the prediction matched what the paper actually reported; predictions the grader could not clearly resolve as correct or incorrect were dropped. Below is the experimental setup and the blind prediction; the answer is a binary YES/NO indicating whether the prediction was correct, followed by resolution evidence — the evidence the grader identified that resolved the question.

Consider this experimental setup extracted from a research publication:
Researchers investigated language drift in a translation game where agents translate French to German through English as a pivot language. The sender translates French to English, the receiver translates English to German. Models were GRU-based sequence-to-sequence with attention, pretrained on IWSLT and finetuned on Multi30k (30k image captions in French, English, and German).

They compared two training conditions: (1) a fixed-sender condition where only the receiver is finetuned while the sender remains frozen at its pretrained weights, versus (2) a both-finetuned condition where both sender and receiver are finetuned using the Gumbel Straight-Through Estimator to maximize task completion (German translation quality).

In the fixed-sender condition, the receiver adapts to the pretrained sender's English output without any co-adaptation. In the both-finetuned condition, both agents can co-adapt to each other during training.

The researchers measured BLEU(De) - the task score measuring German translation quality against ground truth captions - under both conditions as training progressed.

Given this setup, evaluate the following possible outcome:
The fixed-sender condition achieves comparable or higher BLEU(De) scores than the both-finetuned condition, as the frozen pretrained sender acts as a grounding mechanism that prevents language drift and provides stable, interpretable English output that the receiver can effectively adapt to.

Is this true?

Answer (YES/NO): NO